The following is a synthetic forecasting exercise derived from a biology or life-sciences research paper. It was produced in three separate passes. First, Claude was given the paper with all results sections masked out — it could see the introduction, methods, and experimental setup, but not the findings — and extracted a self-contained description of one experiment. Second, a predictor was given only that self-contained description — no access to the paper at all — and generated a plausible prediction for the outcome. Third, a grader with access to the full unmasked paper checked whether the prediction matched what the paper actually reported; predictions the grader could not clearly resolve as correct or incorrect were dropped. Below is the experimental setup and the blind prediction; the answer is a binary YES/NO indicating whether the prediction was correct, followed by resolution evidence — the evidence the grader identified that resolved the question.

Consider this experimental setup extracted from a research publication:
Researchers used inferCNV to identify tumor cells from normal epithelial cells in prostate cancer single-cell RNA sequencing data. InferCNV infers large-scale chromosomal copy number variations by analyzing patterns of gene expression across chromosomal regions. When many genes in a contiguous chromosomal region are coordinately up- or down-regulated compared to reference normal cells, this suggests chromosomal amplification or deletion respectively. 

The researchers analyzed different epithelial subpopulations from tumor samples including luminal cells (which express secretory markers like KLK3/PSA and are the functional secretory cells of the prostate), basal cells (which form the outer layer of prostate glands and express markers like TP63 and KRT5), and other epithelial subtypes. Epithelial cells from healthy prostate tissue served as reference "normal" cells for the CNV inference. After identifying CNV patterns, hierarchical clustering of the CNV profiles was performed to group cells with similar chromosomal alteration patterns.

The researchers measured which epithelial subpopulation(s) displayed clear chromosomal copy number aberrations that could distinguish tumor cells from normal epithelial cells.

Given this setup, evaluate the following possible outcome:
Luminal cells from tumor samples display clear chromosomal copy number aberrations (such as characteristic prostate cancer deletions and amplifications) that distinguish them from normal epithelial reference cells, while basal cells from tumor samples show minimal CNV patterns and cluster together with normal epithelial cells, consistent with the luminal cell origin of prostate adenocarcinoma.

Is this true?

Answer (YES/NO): YES